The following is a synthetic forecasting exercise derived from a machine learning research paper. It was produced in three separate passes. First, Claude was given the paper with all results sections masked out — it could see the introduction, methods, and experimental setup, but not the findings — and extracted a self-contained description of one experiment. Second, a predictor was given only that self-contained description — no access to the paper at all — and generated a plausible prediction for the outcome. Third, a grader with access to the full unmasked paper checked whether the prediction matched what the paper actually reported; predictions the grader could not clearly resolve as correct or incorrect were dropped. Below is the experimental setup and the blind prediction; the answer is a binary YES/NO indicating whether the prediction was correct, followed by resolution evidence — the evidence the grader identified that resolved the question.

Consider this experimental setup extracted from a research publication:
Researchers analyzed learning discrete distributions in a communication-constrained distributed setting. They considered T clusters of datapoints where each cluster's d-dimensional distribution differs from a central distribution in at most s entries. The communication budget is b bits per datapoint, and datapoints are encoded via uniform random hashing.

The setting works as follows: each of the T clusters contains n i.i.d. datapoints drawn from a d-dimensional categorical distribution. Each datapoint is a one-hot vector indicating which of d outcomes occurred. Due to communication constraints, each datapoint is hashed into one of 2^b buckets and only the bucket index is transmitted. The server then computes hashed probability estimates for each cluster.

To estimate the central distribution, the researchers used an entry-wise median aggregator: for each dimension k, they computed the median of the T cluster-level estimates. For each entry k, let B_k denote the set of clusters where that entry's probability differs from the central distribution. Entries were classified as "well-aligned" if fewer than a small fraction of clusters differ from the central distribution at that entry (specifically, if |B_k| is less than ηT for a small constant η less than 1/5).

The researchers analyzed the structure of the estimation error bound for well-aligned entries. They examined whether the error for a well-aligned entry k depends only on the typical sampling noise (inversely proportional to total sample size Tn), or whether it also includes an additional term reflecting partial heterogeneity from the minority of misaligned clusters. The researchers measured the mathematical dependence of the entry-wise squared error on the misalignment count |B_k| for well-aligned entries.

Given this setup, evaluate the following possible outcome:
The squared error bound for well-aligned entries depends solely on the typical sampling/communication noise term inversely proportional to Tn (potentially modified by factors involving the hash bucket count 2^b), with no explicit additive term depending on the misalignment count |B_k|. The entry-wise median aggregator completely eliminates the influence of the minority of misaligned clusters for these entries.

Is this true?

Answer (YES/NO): NO